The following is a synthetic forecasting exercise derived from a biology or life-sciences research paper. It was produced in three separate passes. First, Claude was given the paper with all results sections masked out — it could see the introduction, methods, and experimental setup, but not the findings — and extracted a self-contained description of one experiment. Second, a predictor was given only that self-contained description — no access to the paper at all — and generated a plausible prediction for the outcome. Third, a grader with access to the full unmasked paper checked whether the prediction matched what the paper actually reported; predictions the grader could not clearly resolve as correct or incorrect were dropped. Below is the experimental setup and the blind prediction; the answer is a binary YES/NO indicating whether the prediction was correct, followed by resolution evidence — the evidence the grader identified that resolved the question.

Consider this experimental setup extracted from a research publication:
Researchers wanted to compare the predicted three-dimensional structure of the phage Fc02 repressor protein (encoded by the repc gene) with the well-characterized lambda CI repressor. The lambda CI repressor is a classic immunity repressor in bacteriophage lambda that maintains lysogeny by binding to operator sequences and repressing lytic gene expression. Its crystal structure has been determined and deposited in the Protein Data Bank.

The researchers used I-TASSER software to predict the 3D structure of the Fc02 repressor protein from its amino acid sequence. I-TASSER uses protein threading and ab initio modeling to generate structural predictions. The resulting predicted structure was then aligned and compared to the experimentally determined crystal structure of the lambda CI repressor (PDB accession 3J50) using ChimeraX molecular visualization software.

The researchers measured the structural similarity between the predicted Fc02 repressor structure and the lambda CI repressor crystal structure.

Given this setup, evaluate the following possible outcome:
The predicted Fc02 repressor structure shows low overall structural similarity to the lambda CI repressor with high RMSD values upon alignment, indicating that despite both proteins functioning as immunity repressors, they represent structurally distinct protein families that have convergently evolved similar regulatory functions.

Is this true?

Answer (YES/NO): NO